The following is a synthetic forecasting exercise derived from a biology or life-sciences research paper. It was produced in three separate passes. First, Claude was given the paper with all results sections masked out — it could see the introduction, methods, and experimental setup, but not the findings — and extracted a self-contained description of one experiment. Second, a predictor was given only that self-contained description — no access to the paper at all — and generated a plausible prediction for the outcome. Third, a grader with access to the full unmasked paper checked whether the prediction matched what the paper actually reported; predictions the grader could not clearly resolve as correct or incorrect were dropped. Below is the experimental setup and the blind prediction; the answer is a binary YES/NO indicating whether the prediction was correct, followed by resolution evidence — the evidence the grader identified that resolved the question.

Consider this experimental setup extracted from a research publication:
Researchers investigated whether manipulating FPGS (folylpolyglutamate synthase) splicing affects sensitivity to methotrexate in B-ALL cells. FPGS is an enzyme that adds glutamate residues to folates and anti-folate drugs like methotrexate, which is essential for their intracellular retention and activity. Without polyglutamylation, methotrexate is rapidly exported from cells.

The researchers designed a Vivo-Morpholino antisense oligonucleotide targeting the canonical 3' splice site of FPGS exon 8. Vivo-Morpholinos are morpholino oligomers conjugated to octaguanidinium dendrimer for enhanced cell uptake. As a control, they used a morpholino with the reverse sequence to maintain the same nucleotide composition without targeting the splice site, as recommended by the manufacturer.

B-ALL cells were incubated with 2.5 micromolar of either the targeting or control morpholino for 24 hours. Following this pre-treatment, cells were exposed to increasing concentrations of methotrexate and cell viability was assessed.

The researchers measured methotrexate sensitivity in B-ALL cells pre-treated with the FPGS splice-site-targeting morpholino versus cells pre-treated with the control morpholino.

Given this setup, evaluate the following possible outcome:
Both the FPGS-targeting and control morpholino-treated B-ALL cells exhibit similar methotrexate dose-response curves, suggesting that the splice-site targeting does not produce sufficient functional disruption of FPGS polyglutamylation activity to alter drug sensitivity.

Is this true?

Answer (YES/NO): NO